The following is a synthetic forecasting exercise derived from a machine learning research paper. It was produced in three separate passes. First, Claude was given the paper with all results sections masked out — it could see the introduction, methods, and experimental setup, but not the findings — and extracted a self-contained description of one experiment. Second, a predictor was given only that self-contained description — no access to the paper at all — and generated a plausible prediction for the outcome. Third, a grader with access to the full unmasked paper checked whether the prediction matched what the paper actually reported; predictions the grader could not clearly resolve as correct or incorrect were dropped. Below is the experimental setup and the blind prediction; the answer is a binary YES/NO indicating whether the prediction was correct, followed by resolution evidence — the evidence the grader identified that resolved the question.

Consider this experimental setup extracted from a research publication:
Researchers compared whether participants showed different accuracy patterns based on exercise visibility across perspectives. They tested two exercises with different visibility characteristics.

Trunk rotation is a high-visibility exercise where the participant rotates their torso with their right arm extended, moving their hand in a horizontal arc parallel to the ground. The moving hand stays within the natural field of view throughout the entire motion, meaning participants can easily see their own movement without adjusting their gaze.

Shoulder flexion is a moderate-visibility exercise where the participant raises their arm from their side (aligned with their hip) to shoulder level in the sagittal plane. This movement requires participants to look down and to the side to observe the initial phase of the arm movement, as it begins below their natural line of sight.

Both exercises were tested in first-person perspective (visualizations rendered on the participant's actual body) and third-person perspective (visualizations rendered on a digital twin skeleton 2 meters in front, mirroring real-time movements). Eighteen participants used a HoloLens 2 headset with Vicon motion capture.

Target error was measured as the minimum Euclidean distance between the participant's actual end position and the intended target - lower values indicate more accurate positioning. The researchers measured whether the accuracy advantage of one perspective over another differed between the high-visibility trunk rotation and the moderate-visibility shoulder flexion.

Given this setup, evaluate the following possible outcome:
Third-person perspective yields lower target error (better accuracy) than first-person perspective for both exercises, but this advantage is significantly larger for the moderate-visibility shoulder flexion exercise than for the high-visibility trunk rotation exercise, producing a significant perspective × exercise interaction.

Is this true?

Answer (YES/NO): NO